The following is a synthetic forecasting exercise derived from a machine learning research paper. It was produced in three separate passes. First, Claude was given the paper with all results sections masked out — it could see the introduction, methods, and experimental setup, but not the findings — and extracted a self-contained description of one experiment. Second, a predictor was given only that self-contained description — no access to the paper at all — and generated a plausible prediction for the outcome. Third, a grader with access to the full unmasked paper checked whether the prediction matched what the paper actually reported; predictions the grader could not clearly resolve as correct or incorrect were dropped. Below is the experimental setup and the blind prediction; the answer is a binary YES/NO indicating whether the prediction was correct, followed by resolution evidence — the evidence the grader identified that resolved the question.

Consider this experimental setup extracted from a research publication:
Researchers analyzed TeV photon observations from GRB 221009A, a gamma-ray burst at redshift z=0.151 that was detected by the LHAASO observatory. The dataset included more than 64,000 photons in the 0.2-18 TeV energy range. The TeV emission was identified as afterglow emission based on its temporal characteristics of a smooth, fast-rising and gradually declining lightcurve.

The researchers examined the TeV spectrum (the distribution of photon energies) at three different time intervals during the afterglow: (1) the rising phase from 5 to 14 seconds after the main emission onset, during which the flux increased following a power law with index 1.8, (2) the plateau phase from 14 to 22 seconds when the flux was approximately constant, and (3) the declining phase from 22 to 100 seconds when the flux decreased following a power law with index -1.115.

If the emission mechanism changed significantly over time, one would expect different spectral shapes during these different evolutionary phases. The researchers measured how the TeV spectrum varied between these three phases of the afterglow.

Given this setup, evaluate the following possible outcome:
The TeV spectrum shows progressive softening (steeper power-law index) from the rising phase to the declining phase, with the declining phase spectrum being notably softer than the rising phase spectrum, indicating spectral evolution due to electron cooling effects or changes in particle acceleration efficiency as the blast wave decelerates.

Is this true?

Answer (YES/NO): NO